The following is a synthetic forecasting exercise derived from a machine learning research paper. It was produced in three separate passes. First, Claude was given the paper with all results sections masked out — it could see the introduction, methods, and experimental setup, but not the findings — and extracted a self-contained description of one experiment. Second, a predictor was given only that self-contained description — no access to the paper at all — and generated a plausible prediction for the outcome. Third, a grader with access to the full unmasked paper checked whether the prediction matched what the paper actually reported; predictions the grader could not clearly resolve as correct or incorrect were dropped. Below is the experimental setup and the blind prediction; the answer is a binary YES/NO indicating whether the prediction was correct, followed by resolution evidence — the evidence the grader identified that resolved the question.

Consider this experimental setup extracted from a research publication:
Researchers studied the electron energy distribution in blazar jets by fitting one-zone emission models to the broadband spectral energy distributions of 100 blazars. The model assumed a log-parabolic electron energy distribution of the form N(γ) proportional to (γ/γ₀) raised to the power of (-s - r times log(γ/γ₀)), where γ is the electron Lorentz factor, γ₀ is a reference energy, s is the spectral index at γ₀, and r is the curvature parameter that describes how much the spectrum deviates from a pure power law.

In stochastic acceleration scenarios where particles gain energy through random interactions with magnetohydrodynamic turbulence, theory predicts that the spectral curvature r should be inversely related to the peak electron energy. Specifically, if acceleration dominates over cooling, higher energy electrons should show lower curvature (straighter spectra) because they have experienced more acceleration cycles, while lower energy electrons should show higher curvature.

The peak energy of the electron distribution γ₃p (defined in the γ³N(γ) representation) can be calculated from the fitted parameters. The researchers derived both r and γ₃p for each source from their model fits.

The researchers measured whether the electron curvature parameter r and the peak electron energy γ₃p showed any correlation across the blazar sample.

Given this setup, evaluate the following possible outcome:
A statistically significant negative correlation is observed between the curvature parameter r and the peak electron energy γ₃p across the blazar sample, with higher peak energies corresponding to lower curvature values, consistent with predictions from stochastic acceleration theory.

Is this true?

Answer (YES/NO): NO